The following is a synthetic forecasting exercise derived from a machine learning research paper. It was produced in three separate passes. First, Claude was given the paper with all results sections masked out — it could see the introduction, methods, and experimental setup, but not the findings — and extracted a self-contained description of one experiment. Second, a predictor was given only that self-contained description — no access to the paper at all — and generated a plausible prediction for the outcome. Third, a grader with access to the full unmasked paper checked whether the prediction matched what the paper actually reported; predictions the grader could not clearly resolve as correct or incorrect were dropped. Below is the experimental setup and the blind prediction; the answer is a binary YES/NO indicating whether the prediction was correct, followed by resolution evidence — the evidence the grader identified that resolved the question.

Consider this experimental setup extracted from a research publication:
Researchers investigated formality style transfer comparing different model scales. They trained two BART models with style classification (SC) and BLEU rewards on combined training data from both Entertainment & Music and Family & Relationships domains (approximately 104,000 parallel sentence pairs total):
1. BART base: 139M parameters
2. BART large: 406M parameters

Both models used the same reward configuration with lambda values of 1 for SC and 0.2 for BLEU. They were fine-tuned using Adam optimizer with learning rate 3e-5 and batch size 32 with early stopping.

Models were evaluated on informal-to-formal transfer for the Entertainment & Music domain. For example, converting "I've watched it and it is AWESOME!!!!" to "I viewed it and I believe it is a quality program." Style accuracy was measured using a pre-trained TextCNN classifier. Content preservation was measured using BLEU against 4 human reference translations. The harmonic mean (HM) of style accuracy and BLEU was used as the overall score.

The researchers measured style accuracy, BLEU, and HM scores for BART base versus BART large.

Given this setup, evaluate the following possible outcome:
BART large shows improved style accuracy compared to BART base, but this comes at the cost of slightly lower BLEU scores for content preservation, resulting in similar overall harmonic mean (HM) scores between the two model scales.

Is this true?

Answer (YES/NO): NO